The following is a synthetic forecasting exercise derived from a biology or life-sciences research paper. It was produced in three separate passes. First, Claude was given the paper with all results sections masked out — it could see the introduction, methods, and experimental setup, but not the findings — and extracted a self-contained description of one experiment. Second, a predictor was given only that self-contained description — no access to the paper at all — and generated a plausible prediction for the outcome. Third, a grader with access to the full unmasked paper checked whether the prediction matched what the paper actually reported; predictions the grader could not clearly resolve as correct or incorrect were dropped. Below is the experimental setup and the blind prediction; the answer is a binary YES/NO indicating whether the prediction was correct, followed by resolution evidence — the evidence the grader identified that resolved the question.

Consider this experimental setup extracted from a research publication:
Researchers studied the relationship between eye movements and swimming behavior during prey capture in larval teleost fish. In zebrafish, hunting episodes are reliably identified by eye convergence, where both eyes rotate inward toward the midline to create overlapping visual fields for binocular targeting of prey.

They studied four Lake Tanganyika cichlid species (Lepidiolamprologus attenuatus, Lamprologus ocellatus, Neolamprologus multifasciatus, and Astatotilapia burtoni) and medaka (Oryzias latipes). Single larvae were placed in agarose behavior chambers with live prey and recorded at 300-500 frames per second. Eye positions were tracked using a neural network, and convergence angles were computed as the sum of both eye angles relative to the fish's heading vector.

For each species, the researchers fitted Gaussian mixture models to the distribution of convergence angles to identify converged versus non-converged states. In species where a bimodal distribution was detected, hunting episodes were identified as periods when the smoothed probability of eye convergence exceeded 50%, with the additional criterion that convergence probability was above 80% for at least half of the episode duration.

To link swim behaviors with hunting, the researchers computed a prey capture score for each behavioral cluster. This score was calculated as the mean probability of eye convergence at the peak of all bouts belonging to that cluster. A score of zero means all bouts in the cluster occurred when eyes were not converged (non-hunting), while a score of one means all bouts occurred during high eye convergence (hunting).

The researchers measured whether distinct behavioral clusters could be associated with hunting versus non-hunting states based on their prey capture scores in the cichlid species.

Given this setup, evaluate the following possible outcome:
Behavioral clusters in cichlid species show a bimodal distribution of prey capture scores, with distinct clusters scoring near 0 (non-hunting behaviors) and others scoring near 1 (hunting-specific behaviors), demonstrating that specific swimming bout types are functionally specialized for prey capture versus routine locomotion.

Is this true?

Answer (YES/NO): YES